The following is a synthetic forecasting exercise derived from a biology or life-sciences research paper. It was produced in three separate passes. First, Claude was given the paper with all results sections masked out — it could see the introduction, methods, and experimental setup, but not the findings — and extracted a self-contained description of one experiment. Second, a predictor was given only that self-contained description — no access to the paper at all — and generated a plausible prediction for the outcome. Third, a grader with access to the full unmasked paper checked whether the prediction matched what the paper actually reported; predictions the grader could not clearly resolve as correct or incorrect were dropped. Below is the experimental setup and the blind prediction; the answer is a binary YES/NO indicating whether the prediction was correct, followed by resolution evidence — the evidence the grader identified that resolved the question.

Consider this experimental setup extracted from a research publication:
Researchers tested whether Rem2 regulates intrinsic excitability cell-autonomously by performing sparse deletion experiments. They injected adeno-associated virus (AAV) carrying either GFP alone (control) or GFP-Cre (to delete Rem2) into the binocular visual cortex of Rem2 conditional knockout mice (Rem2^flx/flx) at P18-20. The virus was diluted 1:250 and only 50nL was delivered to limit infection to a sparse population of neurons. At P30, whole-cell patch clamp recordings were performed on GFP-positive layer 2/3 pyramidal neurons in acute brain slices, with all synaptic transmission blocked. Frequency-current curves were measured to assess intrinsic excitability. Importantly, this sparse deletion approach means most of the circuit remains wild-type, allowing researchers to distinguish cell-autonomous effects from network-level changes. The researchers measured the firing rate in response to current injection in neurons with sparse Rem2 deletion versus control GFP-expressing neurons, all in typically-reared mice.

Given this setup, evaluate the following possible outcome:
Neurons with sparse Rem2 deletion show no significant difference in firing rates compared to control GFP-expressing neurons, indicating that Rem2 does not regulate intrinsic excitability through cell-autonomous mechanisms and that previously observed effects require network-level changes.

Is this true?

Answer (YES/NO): NO